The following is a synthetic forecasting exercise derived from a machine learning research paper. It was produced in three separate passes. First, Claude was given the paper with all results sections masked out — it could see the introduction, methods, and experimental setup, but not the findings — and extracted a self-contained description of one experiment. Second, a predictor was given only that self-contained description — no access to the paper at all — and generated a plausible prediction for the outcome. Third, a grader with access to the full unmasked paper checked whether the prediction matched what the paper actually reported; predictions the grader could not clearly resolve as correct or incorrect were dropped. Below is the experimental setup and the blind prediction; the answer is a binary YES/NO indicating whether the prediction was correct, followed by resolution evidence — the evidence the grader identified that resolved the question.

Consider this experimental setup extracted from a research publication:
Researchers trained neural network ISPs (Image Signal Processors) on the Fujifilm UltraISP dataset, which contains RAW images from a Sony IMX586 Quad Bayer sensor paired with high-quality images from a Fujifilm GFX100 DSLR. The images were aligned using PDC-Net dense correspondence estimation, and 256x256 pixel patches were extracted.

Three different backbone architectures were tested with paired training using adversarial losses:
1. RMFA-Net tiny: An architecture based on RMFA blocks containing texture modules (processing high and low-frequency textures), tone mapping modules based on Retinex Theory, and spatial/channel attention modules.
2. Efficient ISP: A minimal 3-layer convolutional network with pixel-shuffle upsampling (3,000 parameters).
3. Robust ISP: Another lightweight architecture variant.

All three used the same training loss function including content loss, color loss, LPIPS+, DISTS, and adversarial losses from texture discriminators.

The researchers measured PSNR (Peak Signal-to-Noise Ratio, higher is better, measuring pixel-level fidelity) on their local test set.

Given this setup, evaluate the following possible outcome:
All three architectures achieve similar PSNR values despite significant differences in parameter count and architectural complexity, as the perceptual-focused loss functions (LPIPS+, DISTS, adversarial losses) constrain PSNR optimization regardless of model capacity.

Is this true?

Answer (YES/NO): NO